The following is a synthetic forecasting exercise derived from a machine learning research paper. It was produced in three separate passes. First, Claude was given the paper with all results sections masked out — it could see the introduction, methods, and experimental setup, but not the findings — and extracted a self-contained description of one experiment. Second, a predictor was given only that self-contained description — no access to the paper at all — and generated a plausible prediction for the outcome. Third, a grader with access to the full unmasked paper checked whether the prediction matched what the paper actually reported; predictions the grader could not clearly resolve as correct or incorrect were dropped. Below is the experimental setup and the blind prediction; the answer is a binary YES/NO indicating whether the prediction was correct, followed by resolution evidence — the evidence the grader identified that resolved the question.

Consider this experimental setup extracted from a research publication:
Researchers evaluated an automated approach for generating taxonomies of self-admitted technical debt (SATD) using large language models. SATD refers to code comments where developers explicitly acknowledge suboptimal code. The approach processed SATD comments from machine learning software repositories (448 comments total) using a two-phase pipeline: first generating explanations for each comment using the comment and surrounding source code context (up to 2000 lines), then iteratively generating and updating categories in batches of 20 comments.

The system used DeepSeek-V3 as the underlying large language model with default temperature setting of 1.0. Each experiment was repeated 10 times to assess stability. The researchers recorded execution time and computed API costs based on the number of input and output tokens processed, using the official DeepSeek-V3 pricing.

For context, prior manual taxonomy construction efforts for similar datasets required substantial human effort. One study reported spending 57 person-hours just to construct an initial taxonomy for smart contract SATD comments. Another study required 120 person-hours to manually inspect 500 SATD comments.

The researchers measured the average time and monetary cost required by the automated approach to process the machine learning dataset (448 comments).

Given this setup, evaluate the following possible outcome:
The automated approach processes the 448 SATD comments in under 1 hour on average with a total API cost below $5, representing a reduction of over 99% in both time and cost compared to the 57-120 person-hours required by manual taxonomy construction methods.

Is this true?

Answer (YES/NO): NO